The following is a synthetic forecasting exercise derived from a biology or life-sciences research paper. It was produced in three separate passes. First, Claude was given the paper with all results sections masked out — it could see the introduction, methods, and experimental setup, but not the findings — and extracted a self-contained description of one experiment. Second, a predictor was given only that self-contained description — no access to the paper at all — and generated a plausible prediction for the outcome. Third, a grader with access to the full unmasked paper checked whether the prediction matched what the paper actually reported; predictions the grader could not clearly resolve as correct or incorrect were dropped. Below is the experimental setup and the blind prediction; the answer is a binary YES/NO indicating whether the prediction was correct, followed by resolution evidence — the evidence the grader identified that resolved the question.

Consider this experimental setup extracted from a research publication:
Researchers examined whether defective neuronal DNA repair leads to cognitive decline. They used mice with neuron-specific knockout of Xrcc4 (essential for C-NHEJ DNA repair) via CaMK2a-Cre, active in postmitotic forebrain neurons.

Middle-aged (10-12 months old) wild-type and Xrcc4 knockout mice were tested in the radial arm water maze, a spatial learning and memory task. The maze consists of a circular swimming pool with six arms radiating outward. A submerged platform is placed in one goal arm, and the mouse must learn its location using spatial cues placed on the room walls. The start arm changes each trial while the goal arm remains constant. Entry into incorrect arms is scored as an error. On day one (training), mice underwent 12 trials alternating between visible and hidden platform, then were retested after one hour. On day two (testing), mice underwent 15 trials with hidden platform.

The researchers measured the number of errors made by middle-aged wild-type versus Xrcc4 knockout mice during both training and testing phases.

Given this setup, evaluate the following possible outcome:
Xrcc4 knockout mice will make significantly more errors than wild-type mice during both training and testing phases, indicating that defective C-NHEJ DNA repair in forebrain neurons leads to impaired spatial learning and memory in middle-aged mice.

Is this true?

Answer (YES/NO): NO